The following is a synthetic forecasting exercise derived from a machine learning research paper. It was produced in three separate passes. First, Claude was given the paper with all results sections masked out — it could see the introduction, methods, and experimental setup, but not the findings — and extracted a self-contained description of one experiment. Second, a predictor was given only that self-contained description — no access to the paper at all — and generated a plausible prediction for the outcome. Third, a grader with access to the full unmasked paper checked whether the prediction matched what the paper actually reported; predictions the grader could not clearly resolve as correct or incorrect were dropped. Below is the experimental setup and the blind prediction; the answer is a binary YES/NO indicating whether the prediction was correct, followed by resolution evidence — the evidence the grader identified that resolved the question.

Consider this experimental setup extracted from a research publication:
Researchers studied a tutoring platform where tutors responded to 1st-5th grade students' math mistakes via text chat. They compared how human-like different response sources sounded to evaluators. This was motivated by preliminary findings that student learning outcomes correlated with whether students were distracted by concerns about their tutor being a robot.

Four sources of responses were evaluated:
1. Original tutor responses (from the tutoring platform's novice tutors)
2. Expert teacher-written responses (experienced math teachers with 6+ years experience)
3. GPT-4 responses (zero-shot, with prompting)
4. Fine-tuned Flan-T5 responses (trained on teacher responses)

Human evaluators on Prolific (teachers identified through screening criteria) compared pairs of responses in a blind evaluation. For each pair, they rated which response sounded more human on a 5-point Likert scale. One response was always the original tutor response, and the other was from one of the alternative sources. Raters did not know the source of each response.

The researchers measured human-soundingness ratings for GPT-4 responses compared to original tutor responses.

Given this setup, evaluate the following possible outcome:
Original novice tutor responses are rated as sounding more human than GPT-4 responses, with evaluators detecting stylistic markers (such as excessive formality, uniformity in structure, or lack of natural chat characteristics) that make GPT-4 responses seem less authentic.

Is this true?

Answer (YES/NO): NO